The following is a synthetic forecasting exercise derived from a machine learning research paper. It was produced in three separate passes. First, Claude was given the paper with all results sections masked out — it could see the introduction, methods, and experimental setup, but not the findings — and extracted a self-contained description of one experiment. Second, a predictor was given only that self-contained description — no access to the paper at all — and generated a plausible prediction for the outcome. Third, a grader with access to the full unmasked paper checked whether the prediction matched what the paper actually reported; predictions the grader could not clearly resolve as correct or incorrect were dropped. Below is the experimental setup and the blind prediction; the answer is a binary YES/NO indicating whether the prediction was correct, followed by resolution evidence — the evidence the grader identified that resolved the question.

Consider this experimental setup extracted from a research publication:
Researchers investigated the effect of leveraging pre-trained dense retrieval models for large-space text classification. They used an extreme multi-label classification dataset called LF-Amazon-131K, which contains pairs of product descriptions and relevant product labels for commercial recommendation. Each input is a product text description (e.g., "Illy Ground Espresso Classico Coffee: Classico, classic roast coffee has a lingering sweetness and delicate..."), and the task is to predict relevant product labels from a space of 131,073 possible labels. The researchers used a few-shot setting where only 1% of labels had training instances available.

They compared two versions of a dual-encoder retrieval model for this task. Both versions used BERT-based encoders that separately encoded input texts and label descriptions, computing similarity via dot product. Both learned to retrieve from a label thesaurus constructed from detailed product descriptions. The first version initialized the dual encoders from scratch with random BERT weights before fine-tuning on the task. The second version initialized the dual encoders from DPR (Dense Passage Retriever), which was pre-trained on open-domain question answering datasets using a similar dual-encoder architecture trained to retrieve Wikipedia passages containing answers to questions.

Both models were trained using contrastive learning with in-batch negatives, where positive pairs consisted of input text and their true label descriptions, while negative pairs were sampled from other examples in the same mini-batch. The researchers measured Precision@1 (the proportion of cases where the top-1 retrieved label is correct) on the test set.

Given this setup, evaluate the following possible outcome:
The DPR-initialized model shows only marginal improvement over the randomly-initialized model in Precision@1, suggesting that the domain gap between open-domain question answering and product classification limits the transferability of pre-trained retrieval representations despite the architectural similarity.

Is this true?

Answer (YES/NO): NO